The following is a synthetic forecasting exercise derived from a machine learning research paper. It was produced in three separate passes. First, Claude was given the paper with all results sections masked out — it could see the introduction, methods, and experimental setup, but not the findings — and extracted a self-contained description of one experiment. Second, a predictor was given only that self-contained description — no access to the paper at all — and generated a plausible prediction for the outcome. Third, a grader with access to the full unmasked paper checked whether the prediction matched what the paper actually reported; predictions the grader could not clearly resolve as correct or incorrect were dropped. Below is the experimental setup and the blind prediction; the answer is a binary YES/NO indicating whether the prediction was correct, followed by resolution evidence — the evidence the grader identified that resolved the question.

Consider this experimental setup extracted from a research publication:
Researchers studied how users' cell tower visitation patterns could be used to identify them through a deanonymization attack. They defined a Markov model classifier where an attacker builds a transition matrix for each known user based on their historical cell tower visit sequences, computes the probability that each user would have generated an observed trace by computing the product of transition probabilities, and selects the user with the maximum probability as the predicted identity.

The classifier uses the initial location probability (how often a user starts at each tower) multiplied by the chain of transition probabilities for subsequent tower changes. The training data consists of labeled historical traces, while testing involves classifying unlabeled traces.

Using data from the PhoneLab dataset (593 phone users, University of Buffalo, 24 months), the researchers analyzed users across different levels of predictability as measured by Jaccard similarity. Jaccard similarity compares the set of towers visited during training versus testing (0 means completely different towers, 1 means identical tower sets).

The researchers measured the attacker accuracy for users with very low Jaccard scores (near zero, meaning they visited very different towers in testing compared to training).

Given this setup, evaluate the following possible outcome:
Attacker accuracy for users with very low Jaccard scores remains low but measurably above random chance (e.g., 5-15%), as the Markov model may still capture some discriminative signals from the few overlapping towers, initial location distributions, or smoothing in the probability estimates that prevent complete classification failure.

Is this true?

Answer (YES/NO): NO